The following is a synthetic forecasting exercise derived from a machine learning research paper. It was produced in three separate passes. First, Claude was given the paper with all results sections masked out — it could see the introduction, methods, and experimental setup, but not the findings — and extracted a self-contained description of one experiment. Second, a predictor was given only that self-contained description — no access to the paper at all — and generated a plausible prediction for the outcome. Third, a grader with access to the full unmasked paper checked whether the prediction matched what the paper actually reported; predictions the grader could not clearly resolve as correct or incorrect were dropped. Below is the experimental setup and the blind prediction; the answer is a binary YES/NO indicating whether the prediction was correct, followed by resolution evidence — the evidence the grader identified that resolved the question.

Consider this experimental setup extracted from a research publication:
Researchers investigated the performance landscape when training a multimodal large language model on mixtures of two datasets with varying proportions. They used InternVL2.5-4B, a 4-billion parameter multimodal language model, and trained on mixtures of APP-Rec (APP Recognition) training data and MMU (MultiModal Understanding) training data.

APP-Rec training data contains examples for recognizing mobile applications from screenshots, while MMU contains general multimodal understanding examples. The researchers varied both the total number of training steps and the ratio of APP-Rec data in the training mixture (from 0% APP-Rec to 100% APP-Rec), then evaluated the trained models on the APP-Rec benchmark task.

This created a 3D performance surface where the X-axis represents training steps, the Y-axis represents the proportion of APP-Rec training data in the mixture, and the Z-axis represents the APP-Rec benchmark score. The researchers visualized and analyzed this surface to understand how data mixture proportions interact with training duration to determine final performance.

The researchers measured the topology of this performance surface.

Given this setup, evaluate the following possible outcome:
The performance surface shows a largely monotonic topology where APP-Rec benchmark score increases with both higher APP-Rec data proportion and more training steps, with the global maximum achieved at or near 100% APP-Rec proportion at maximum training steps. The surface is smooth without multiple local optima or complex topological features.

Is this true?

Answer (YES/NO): NO